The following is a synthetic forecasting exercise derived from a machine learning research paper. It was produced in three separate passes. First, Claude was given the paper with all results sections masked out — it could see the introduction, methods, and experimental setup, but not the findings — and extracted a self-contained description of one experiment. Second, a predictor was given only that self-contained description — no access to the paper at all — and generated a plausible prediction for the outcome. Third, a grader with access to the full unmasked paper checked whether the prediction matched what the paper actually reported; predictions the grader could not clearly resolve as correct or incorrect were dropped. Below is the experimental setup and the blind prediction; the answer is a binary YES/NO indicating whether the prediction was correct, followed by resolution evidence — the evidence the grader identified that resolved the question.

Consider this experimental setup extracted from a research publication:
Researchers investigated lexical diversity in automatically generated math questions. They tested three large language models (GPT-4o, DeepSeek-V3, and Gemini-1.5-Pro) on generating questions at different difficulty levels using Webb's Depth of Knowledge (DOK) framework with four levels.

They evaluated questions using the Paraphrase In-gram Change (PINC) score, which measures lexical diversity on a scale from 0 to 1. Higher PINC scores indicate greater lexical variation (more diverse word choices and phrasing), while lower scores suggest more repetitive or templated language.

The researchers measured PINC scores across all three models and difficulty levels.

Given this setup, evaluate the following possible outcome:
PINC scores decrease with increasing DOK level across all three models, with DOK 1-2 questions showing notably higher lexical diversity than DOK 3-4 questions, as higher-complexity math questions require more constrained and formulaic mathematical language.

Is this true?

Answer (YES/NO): NO